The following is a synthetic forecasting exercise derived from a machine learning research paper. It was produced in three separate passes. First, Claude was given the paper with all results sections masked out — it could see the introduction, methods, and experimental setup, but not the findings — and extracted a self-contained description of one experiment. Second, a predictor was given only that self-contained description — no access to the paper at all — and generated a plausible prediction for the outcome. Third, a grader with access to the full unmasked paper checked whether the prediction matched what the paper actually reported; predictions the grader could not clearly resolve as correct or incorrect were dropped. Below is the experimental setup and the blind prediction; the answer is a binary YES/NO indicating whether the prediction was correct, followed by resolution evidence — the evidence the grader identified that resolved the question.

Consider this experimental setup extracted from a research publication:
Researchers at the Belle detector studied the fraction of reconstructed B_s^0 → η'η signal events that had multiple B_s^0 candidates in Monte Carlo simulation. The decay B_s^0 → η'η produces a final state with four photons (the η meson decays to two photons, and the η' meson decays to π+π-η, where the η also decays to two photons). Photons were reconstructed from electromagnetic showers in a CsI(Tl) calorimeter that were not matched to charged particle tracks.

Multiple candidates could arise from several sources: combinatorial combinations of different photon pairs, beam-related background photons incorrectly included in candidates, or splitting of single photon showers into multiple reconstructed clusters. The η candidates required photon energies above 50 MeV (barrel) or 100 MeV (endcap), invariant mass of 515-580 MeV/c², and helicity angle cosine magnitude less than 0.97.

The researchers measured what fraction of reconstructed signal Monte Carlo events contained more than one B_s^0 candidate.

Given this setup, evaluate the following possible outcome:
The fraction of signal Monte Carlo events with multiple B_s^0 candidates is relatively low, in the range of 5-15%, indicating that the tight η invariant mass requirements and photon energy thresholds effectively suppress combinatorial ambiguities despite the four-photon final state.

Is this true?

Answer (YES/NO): YES